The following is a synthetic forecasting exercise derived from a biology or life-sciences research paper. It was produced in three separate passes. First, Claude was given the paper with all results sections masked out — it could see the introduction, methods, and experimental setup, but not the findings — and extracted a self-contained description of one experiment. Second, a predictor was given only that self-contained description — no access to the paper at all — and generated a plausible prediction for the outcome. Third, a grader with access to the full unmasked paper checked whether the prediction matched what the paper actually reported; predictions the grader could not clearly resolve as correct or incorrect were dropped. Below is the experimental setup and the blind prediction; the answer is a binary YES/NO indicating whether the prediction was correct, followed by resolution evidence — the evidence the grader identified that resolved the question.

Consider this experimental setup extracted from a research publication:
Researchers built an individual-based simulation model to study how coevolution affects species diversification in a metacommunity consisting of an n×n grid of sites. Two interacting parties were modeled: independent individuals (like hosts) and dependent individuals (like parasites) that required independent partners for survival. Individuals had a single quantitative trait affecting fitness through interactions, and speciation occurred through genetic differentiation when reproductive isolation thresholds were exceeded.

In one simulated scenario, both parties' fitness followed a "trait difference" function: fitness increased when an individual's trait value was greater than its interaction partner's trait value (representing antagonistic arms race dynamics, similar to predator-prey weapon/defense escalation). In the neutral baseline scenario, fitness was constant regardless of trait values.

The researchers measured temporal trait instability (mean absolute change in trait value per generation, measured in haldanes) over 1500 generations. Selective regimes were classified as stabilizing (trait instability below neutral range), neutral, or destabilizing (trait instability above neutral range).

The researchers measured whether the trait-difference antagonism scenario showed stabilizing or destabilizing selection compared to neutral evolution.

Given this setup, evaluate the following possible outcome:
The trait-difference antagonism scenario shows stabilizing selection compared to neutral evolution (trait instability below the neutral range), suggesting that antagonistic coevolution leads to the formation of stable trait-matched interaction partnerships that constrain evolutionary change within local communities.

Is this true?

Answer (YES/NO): NO